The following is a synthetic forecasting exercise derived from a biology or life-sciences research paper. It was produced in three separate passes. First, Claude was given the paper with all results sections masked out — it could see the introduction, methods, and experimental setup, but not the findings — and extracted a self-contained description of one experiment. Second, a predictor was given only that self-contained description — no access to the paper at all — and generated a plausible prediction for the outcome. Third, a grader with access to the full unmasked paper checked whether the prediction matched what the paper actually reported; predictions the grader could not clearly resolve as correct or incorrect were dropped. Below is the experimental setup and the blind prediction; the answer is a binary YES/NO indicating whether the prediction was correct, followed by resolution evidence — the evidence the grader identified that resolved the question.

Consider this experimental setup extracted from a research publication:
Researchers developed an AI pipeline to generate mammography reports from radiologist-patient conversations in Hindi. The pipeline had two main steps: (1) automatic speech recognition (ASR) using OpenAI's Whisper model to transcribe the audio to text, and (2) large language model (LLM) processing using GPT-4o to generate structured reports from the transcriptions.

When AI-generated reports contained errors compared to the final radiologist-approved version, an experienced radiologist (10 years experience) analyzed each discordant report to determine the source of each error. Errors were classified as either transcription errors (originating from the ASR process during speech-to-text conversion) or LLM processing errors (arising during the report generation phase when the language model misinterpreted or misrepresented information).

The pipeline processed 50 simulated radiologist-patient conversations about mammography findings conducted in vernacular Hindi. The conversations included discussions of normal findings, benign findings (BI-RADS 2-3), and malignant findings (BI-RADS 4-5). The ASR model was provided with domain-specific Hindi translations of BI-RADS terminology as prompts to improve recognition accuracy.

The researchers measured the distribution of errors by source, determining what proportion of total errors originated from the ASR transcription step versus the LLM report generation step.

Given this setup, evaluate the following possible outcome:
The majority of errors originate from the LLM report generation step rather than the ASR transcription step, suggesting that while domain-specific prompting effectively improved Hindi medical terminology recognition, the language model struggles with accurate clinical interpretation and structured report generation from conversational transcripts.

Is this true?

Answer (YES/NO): YES